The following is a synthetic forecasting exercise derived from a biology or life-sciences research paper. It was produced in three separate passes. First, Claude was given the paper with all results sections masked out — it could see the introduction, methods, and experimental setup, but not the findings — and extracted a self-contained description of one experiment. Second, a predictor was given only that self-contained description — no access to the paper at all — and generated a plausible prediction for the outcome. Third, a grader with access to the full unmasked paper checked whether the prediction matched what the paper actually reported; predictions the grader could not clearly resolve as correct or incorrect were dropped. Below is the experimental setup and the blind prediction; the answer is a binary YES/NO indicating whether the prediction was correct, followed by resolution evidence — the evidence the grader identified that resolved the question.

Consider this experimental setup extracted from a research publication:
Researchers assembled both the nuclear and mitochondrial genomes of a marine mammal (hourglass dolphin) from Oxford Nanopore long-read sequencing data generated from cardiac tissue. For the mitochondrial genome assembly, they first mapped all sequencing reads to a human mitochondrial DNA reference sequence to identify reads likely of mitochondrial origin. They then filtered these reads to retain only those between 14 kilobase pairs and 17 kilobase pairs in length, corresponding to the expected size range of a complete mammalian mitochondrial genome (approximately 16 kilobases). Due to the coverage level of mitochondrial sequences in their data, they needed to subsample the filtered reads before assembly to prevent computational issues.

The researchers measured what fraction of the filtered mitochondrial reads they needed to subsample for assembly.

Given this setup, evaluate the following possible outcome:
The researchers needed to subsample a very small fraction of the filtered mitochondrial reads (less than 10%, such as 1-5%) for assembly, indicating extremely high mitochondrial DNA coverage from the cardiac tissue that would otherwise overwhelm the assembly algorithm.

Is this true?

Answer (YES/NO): YES